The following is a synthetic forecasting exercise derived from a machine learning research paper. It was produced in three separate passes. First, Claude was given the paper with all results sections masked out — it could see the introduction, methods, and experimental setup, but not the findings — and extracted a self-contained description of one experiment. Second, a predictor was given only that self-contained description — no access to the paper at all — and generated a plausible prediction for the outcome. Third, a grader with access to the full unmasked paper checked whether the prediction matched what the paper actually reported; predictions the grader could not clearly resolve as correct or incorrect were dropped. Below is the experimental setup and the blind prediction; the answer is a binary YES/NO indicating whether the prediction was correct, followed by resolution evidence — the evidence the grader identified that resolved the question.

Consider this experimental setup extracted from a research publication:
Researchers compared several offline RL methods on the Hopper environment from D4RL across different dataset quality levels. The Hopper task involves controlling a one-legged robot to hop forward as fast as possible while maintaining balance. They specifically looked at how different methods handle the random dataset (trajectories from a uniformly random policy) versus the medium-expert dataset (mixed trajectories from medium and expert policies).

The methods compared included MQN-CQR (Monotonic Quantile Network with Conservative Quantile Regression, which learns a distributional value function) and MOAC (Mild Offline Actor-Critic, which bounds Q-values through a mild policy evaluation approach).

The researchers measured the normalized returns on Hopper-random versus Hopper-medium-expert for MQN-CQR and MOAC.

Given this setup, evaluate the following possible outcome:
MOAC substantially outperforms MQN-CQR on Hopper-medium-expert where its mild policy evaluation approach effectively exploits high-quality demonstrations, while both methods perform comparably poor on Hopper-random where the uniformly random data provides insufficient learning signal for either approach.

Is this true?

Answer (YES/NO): NO